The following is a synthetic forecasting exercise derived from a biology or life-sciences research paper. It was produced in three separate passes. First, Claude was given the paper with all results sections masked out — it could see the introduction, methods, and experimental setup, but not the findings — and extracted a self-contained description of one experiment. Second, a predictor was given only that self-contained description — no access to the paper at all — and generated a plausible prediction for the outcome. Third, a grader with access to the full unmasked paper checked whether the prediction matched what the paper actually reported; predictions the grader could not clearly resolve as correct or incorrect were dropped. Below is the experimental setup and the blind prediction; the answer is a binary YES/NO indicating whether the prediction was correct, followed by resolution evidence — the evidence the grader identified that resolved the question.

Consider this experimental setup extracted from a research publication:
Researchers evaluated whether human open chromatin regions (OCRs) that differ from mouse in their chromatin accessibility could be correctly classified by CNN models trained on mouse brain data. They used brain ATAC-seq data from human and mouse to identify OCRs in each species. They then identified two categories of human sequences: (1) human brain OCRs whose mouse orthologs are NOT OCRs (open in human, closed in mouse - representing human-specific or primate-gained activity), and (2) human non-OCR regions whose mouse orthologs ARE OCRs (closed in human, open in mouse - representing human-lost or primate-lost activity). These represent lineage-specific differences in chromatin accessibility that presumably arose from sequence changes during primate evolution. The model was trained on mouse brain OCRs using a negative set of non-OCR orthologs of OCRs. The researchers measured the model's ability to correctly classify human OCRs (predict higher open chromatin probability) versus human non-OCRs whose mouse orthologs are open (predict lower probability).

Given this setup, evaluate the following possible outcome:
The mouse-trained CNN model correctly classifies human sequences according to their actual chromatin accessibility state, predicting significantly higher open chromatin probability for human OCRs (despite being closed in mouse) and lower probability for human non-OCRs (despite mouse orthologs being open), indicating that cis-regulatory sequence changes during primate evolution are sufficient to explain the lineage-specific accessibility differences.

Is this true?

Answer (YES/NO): YES